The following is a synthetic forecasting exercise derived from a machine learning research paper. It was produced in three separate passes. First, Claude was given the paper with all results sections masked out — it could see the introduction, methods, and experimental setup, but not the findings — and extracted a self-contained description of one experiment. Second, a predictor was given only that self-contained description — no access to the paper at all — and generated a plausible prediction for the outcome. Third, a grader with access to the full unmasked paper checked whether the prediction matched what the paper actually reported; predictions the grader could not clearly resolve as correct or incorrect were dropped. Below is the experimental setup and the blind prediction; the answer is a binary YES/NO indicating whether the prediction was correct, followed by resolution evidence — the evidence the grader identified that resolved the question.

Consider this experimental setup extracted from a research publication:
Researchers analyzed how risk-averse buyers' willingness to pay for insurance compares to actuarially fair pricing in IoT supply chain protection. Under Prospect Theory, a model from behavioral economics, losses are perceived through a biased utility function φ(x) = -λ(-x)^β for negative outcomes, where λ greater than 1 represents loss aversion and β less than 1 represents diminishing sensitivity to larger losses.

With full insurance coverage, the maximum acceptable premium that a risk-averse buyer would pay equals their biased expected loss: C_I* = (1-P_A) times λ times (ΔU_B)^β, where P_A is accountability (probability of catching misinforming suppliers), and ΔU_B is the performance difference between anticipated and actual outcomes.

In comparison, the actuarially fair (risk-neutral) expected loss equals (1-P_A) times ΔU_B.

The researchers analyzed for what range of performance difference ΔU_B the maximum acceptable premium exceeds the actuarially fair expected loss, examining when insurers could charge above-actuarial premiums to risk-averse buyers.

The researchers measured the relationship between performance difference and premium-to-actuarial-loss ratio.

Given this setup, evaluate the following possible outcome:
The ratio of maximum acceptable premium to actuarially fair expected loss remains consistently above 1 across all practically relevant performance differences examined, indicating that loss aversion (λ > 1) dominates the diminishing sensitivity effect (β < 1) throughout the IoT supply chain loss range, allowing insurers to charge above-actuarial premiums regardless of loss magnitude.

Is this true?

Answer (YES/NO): NO